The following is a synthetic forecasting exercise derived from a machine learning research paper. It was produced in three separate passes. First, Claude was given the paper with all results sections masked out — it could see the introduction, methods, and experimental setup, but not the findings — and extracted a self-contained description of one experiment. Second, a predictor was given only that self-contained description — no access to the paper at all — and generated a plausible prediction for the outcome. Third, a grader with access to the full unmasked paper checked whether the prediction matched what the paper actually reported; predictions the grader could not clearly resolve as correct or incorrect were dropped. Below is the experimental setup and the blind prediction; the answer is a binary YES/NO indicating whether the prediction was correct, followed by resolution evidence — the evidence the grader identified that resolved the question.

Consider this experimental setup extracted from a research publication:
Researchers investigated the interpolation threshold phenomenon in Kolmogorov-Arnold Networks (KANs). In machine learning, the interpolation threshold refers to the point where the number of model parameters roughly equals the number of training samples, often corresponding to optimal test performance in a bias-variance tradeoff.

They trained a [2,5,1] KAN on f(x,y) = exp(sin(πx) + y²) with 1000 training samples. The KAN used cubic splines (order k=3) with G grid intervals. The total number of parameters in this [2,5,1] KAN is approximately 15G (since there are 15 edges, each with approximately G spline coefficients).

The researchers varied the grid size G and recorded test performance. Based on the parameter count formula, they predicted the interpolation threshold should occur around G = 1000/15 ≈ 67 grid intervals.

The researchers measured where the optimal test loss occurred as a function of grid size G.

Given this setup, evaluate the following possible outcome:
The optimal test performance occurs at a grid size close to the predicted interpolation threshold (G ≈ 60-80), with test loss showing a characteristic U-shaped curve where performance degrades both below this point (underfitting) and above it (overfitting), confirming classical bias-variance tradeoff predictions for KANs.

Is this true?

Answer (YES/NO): NO